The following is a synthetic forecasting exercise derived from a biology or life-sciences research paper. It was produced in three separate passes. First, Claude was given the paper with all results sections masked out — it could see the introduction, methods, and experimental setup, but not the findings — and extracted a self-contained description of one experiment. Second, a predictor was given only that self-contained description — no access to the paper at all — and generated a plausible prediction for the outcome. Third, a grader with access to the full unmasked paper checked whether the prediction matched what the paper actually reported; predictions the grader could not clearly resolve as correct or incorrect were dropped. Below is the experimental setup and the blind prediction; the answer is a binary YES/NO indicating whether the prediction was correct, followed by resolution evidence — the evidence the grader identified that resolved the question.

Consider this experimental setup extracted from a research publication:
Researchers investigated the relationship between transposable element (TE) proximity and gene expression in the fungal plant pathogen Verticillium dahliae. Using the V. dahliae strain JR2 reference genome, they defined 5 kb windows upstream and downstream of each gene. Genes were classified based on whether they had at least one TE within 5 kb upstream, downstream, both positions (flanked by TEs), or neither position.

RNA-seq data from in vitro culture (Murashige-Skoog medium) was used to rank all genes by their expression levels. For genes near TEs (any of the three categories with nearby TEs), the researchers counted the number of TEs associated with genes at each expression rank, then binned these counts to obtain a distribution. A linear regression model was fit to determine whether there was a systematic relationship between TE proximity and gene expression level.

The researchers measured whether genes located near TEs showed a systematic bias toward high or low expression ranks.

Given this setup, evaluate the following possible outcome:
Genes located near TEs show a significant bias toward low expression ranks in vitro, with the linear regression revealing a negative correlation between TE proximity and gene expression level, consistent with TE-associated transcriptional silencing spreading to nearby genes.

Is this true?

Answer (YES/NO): YES